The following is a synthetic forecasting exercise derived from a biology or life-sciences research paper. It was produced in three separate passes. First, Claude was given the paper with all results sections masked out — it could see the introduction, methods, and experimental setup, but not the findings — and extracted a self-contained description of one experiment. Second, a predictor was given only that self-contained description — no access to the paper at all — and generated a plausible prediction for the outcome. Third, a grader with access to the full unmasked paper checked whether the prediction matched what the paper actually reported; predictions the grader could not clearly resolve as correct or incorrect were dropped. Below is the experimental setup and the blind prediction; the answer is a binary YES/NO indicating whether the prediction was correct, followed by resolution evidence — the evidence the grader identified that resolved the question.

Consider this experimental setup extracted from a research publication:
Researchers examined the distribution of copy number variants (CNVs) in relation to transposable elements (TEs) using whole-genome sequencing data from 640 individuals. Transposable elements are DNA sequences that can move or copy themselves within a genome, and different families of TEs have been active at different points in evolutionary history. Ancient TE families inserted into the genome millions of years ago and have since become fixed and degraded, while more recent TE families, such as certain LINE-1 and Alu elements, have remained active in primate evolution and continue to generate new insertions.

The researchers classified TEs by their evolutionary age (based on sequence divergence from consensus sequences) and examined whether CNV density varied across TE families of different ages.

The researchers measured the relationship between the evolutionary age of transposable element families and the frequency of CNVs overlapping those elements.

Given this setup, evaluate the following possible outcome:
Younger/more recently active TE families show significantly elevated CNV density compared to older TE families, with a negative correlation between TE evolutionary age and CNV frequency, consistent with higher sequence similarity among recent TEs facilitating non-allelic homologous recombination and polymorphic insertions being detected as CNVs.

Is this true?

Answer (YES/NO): NO